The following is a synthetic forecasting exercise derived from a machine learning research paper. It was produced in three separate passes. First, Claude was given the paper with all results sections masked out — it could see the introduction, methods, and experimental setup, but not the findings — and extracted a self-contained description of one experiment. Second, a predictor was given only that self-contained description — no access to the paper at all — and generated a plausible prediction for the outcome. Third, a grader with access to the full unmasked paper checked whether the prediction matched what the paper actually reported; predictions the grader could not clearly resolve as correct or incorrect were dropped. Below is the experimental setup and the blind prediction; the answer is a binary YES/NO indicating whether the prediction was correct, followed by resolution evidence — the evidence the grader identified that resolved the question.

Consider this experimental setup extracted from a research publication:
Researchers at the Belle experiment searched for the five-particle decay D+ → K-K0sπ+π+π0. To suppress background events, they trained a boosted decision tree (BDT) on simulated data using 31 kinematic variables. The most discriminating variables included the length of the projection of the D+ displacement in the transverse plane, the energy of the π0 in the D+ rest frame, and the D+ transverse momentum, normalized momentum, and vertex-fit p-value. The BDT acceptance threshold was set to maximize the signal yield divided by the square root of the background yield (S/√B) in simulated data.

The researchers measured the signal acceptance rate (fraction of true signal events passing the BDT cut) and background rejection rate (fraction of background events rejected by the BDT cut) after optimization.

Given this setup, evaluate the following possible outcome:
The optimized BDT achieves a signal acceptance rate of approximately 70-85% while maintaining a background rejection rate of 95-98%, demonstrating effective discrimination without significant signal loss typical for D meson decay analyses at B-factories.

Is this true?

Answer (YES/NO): NO